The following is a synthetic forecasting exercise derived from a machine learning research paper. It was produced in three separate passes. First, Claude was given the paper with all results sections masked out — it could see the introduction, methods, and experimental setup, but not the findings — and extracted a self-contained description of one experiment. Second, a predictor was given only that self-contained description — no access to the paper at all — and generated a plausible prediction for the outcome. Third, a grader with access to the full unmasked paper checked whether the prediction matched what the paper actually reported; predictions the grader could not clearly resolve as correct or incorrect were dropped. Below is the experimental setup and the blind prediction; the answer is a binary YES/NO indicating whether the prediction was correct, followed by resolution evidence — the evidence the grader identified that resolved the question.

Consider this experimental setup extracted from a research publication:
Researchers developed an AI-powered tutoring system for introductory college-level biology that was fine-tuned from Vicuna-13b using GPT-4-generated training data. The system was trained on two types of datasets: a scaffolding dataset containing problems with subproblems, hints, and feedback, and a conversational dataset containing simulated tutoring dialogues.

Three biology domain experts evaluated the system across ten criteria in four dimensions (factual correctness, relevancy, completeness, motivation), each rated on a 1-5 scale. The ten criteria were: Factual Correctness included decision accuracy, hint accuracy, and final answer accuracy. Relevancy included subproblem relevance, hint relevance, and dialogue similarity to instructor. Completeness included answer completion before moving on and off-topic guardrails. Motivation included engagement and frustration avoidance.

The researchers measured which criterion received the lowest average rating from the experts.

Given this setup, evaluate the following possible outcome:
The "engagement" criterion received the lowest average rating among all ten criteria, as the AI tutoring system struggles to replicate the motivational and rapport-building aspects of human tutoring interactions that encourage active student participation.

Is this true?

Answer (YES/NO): NO